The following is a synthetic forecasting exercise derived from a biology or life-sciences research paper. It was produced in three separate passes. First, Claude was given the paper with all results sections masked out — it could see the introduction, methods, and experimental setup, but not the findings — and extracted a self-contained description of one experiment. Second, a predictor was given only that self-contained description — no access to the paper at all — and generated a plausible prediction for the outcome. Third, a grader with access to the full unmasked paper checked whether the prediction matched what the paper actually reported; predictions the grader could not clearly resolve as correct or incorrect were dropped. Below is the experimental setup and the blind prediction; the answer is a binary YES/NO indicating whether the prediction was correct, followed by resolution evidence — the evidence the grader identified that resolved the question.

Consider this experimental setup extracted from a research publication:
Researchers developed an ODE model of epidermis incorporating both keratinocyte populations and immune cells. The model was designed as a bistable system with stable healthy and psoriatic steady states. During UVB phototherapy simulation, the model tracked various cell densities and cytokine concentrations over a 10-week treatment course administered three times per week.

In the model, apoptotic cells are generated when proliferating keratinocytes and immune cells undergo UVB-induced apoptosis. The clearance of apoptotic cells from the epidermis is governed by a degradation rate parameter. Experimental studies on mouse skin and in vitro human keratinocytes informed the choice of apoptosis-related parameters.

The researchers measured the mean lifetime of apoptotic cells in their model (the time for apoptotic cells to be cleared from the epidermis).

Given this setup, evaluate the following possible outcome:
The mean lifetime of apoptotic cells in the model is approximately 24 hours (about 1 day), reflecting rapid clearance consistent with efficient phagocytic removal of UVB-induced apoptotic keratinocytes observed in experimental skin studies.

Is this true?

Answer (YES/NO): NO